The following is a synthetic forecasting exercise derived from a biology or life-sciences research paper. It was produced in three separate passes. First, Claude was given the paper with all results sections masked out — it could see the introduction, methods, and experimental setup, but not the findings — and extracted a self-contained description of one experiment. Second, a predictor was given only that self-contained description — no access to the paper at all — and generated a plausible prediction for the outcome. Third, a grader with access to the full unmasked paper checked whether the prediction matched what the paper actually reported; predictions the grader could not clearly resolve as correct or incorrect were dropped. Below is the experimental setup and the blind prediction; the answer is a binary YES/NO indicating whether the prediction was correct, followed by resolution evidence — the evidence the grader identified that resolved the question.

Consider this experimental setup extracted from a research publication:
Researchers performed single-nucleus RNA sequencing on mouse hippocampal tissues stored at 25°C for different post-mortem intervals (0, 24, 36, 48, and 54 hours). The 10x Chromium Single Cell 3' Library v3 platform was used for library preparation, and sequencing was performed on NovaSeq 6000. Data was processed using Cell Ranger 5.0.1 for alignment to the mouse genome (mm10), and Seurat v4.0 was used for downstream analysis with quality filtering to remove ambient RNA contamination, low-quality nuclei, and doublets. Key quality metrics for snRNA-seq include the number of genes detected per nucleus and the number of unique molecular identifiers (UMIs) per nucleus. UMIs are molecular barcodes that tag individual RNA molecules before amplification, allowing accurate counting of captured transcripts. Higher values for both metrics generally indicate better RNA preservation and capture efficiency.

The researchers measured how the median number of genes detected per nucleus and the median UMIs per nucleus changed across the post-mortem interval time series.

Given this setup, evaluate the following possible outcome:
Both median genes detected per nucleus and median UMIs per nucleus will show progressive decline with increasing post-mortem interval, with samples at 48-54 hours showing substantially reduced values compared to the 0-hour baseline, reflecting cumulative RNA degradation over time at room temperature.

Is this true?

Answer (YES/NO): NO